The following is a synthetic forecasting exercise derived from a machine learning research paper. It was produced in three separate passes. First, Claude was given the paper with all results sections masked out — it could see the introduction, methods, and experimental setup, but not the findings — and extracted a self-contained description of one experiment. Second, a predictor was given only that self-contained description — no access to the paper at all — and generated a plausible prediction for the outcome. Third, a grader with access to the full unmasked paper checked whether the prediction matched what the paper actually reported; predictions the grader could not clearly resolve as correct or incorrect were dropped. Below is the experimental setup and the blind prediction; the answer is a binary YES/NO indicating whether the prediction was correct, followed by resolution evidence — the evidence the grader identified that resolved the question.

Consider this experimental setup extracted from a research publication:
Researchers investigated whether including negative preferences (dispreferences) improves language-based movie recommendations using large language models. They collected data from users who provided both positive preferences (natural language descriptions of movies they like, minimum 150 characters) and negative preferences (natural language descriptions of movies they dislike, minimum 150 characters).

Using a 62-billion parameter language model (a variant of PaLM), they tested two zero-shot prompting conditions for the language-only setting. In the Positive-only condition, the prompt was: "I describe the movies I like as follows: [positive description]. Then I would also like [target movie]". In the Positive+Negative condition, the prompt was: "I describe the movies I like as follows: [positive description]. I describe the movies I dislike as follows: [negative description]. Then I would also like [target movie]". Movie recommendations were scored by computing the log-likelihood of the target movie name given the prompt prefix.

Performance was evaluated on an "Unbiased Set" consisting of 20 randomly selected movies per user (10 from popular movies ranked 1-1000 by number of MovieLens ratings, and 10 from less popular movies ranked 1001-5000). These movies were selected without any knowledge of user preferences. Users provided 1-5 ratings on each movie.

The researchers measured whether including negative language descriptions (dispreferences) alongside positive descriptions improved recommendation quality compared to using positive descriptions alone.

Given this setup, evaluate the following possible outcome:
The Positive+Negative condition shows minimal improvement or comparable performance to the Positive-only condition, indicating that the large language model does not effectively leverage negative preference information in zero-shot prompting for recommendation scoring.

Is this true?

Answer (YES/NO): YES